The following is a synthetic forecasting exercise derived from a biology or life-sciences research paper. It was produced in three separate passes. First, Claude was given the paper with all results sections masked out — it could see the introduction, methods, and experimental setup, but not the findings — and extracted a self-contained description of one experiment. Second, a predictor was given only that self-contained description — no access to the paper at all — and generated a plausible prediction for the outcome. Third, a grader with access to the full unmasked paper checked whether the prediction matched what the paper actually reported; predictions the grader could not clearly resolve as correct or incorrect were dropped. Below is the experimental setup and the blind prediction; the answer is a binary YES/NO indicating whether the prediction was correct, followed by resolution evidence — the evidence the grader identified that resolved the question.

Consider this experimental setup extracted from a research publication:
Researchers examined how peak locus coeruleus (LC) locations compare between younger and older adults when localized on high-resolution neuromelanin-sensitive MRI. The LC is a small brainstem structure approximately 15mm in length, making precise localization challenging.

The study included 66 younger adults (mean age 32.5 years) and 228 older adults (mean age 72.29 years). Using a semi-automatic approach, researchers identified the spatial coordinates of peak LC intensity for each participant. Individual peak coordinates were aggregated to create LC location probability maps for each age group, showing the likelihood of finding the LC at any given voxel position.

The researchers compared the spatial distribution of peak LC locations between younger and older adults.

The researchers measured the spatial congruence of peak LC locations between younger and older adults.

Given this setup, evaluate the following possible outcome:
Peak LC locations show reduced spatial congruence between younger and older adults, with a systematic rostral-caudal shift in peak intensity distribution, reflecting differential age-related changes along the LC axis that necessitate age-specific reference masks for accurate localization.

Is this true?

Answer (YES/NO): NO